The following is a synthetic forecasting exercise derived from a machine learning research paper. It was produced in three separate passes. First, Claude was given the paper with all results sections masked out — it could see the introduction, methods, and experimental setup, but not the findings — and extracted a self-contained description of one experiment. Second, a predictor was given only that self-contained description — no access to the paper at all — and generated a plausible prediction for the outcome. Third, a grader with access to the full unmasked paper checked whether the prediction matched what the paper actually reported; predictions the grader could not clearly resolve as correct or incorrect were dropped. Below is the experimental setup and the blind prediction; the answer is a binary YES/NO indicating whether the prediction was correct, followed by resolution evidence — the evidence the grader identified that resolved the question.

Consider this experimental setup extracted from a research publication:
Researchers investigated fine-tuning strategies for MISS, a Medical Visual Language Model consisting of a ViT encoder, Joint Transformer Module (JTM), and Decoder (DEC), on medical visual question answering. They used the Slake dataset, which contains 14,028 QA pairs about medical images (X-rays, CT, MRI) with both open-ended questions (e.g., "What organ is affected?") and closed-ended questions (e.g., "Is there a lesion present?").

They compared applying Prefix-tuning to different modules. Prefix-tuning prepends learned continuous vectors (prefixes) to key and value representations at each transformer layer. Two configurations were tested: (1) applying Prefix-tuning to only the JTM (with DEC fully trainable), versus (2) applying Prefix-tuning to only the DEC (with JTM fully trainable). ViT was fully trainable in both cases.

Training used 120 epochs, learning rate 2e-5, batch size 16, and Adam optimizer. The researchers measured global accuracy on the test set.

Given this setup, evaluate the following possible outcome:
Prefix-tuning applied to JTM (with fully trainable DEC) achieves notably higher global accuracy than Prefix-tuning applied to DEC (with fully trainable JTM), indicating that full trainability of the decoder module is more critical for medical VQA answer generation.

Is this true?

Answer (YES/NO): NO